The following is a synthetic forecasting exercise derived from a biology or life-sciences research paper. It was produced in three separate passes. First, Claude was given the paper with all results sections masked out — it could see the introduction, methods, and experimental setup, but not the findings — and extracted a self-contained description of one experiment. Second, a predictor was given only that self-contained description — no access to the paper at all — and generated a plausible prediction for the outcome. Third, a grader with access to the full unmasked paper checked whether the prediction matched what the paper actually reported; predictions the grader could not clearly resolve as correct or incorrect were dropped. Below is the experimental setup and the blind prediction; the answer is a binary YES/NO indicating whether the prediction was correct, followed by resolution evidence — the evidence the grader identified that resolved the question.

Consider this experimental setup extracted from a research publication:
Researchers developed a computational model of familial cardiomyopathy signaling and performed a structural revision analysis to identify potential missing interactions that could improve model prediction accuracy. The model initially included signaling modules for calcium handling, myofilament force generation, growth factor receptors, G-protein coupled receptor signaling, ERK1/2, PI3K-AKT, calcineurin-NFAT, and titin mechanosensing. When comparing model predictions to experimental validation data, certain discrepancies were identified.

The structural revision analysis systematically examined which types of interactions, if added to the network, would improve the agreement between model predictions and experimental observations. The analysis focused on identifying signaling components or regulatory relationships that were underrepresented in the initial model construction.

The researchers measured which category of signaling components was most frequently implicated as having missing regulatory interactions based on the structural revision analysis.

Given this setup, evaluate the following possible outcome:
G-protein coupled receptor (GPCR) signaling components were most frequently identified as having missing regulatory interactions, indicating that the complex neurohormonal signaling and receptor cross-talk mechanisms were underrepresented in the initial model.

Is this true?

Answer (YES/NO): NO